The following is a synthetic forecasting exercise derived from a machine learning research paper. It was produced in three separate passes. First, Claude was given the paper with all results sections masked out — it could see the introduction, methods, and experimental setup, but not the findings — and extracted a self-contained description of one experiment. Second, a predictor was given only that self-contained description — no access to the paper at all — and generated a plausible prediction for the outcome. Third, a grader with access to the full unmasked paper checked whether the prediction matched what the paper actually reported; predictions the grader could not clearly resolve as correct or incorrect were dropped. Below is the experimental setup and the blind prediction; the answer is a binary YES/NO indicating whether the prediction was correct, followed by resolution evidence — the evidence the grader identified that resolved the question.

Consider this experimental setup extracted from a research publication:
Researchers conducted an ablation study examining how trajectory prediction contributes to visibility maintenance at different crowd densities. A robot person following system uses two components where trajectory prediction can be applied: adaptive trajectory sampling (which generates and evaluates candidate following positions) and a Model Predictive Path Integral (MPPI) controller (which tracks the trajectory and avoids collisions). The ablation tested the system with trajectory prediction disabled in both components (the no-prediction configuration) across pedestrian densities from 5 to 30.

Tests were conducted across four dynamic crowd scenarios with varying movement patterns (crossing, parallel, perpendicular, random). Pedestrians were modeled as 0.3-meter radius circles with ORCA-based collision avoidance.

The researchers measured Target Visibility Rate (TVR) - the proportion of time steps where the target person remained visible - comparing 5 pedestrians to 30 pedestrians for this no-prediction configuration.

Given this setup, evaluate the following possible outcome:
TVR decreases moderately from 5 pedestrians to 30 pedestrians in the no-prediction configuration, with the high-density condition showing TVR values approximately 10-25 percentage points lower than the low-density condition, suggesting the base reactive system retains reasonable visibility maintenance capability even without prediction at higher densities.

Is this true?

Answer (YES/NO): NO